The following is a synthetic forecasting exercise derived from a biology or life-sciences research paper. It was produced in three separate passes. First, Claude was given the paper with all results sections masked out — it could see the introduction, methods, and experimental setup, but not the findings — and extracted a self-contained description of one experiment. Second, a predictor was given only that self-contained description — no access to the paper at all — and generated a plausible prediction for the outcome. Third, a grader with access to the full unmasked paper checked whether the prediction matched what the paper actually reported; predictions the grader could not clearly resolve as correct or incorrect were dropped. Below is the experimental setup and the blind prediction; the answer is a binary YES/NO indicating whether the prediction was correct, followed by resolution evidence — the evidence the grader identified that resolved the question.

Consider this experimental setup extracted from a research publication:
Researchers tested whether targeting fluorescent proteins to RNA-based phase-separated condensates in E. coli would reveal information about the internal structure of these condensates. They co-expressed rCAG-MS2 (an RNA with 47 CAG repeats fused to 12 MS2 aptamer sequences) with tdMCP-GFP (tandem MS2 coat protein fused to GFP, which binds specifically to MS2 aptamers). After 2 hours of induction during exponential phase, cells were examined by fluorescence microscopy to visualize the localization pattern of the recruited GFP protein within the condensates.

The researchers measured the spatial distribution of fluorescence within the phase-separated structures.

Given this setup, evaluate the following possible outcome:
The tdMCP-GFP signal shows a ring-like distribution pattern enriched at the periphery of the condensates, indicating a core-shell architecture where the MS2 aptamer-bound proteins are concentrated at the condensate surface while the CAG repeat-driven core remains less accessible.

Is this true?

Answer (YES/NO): NO